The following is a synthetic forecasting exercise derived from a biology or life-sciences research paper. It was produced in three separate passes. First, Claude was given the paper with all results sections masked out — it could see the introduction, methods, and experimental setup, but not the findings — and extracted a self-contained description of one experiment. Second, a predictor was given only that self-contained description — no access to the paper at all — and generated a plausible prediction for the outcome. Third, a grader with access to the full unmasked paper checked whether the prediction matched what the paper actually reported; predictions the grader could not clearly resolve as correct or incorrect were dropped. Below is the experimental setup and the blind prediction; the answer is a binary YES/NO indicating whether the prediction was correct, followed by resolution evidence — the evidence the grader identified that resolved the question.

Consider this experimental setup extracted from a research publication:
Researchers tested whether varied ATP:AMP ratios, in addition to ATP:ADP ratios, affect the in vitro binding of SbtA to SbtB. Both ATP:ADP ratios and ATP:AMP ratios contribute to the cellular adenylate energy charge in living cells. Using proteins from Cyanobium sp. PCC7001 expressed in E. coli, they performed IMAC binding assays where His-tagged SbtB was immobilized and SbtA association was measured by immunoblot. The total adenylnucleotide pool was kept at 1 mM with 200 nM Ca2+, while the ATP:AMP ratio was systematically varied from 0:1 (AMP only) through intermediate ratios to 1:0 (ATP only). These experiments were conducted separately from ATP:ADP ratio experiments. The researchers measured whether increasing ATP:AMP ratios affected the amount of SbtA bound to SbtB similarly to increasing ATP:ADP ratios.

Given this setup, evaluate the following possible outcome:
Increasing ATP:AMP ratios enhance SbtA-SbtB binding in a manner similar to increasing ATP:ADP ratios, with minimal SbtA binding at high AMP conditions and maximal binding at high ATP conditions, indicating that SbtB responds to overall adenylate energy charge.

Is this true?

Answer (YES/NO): NO